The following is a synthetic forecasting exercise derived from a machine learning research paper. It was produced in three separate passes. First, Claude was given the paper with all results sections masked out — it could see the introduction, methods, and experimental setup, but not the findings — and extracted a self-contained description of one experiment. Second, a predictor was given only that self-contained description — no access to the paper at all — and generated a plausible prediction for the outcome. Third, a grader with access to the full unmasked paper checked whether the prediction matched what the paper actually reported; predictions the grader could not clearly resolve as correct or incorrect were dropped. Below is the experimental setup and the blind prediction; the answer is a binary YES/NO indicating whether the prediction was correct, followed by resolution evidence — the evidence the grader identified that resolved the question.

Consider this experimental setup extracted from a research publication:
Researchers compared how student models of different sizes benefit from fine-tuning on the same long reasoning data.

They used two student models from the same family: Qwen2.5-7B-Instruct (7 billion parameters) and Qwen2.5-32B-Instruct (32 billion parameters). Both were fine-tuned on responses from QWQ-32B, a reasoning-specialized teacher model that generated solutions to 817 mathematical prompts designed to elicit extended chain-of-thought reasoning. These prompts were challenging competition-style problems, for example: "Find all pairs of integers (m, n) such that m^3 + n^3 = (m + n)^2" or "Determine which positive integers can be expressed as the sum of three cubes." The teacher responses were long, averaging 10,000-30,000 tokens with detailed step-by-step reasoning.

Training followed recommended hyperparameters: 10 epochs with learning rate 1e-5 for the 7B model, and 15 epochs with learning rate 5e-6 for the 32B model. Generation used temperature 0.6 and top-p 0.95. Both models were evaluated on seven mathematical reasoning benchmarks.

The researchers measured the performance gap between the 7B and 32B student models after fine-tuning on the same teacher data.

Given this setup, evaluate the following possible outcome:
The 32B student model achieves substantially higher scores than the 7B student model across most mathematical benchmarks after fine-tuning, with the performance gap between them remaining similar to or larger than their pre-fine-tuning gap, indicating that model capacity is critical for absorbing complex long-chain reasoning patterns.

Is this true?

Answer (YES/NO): YES